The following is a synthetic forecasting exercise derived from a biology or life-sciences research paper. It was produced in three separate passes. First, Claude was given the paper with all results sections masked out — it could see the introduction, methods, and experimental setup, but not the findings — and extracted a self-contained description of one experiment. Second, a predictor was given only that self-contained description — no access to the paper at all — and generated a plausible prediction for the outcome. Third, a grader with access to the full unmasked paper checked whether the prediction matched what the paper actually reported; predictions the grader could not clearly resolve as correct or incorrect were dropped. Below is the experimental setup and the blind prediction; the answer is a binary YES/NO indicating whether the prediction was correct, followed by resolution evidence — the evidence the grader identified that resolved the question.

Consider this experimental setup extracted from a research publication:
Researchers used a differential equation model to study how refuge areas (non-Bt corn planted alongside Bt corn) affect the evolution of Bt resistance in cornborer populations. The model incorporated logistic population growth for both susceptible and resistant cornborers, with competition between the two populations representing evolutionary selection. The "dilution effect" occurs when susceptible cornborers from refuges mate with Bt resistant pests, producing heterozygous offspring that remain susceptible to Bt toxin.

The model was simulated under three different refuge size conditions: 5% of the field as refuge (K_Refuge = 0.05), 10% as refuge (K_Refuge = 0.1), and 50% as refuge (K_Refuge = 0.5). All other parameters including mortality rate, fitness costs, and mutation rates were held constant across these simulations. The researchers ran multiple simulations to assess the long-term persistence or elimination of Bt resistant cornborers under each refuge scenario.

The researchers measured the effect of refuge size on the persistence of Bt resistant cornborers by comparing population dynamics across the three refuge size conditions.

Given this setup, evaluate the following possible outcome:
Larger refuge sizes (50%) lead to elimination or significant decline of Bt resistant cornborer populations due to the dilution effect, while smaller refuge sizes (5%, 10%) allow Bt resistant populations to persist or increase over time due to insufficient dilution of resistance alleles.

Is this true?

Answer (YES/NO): NO